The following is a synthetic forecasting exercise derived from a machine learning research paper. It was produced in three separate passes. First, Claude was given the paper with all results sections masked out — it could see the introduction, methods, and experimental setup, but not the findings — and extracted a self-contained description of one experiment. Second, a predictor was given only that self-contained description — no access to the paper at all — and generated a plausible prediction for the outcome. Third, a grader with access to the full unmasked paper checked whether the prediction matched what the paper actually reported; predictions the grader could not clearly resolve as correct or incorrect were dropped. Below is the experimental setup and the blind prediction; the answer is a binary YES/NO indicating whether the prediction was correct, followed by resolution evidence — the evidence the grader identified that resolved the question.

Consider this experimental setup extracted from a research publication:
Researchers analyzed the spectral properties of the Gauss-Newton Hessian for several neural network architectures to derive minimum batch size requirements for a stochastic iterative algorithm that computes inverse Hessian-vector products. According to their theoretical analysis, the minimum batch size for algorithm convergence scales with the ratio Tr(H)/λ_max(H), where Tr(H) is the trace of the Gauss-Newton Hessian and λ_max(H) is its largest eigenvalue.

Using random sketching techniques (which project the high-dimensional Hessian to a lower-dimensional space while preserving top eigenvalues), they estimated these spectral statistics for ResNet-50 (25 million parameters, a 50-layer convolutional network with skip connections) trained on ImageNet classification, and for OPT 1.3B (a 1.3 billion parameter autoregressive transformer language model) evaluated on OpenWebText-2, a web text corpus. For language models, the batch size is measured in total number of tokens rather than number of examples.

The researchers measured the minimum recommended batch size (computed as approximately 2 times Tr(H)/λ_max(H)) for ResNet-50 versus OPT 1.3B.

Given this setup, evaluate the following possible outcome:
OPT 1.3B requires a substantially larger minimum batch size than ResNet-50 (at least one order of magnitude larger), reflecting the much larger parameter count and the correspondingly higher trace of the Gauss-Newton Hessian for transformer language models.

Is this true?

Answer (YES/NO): NO